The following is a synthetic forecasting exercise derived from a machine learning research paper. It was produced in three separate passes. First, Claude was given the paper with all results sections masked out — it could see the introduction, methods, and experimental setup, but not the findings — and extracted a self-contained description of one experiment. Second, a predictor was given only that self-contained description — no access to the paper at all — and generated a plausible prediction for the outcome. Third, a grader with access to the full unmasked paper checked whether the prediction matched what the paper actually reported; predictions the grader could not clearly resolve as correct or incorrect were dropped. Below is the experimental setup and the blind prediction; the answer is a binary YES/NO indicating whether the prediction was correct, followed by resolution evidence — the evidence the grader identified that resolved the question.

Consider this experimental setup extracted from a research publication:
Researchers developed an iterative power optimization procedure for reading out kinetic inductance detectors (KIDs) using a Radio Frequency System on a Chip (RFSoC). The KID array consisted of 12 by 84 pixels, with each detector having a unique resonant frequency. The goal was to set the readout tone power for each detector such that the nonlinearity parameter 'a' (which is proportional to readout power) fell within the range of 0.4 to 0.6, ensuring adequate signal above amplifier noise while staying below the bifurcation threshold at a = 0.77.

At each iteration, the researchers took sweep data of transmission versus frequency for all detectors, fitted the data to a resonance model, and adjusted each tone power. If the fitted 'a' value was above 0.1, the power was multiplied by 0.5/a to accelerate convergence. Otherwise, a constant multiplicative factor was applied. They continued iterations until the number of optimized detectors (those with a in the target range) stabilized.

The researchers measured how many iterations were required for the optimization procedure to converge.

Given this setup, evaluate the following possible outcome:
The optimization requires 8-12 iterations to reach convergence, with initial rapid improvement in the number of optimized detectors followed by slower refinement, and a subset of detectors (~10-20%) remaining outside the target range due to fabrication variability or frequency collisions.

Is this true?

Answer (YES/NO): NO